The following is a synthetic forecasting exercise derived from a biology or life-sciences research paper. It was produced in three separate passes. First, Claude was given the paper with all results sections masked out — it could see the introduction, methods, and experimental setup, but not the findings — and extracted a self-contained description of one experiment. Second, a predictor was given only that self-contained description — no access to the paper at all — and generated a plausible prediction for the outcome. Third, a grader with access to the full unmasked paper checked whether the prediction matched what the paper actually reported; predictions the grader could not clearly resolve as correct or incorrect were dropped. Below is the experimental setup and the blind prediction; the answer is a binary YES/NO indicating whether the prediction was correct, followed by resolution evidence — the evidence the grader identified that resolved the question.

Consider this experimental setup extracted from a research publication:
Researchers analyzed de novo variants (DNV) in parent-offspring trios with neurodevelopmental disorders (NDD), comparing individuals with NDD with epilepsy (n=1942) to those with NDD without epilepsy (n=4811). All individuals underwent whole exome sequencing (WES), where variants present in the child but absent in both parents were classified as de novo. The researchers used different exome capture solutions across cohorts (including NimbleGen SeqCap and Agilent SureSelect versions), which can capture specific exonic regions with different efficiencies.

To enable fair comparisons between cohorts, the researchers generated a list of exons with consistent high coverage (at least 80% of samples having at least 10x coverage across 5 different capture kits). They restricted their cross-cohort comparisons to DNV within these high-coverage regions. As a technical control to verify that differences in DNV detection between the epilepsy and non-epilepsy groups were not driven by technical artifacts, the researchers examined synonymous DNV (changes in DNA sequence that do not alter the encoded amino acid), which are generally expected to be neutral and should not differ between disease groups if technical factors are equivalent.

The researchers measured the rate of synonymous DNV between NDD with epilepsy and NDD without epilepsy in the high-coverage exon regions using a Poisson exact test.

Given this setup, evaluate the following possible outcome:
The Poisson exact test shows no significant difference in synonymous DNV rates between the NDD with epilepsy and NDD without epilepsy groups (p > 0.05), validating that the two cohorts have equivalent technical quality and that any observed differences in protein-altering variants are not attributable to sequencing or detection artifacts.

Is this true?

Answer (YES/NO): YES